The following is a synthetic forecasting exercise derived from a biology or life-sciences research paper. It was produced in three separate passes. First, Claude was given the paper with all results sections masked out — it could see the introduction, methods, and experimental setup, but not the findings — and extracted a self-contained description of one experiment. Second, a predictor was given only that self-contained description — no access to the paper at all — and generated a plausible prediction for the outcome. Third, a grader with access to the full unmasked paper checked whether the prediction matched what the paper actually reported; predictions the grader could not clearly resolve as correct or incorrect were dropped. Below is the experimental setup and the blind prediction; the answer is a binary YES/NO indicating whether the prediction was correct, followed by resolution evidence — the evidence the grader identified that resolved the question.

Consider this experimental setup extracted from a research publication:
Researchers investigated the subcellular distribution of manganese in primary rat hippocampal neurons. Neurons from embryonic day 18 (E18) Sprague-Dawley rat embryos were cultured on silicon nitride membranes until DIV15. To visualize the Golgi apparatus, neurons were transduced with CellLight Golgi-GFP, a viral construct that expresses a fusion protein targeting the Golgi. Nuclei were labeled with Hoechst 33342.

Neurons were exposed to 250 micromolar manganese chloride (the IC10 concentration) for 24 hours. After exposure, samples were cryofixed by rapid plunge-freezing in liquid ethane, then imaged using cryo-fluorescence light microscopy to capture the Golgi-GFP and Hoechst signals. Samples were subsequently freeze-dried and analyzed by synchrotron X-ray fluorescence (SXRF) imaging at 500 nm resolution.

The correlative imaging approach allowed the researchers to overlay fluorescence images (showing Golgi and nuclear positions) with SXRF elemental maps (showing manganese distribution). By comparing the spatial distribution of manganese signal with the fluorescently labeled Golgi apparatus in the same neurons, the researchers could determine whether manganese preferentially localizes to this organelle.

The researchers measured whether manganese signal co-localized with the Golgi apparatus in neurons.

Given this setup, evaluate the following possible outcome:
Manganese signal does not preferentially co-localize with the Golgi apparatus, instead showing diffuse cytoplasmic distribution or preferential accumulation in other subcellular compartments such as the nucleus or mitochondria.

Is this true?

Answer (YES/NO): NO